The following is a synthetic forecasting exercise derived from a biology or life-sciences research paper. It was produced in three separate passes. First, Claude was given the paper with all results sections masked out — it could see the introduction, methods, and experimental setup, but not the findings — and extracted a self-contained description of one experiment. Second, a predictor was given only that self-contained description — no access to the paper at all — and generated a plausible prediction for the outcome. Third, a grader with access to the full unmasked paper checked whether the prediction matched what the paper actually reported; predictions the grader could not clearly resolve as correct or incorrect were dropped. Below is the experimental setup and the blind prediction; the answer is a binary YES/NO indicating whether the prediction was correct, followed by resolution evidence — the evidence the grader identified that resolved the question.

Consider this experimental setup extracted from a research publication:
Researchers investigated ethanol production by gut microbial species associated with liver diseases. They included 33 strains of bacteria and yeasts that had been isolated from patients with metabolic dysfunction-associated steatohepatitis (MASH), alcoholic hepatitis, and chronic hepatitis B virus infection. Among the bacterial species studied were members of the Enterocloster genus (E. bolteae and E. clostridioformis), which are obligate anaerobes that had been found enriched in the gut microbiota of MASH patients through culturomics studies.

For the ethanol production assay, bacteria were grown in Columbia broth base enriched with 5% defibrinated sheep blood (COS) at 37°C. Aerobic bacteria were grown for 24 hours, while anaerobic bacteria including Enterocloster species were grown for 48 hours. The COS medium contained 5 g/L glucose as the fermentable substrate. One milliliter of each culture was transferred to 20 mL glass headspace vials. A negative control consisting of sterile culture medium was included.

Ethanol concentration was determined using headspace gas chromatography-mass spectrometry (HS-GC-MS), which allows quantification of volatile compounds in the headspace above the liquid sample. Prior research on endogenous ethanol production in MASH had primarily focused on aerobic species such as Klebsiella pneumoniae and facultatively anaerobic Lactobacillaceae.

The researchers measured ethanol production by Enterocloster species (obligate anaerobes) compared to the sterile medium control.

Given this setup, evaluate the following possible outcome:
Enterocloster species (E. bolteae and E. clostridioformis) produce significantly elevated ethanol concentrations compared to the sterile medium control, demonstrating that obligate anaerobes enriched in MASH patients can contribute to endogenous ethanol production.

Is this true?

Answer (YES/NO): YES